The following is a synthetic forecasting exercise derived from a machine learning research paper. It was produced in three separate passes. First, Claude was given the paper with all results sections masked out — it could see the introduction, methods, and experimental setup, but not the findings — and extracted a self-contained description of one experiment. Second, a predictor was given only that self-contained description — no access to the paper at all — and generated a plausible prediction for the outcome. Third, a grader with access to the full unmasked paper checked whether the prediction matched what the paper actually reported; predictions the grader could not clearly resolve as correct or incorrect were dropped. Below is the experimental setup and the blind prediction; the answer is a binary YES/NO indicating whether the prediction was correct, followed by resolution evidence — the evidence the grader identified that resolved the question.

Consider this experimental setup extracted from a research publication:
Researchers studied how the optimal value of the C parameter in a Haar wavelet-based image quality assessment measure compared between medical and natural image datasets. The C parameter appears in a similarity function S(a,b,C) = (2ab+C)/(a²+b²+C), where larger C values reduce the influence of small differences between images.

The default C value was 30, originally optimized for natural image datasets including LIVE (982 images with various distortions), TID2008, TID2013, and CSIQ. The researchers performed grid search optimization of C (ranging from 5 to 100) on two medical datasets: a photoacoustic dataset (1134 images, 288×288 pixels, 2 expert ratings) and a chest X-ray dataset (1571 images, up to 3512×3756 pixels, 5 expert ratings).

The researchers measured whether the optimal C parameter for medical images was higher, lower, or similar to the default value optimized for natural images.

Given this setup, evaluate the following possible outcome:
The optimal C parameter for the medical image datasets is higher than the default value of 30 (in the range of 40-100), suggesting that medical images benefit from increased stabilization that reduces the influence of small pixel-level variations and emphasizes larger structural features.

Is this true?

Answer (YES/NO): NO